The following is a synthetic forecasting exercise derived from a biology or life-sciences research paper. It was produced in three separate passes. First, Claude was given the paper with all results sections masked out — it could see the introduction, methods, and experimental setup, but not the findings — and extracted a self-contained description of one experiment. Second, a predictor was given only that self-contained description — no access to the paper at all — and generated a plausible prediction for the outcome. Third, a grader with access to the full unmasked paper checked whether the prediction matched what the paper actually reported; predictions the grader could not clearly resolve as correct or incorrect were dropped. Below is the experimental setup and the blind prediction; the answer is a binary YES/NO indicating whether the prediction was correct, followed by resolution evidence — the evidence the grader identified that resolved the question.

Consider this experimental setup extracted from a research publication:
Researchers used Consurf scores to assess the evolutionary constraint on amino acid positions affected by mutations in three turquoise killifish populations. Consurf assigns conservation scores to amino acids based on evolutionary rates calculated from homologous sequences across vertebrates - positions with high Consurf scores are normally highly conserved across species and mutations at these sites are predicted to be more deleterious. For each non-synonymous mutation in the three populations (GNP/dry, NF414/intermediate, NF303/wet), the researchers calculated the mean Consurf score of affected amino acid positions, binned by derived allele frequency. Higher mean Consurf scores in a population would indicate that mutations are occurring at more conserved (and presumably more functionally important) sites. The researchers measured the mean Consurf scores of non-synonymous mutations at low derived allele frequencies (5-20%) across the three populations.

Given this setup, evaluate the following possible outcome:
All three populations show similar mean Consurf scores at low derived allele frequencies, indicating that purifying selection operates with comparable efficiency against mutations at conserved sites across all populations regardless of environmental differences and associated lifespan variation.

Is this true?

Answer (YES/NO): NO